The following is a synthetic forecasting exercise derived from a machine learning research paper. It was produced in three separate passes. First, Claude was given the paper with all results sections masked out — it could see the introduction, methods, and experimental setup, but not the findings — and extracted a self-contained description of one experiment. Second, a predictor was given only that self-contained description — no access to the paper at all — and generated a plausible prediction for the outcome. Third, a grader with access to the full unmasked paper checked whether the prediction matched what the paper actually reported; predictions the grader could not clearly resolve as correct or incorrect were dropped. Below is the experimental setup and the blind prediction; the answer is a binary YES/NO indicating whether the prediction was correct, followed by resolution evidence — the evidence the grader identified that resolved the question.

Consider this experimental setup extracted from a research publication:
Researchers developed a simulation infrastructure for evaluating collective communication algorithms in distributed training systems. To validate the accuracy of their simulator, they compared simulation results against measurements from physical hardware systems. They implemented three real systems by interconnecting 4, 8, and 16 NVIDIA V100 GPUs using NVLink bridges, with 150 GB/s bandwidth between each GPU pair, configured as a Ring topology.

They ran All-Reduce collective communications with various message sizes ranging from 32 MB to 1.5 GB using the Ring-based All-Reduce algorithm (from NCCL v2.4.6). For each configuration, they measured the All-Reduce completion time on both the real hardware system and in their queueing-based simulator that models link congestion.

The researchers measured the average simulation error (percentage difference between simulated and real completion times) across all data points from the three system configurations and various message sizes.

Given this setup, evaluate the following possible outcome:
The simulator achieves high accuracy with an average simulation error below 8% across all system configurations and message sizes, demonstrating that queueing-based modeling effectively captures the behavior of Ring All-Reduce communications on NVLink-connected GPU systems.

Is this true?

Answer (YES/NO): YES